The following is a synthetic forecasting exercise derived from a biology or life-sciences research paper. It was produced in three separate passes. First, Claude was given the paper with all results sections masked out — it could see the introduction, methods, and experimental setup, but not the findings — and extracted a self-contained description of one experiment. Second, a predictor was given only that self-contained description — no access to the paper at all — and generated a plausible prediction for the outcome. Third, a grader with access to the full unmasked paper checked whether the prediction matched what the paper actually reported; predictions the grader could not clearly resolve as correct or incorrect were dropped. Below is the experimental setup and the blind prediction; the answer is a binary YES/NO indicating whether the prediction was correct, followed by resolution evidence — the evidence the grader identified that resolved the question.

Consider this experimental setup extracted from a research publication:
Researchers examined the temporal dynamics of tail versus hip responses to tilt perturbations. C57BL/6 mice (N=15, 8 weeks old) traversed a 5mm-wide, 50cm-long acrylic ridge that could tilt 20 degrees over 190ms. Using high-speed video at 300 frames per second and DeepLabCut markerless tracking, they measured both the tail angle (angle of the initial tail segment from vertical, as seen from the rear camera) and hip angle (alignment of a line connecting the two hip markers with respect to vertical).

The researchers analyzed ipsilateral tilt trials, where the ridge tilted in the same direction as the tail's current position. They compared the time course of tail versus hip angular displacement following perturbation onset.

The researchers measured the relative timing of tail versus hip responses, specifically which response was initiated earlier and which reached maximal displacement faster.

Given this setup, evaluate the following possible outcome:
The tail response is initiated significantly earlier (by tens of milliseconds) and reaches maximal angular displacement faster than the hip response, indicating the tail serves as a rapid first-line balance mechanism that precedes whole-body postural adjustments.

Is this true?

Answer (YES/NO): NO